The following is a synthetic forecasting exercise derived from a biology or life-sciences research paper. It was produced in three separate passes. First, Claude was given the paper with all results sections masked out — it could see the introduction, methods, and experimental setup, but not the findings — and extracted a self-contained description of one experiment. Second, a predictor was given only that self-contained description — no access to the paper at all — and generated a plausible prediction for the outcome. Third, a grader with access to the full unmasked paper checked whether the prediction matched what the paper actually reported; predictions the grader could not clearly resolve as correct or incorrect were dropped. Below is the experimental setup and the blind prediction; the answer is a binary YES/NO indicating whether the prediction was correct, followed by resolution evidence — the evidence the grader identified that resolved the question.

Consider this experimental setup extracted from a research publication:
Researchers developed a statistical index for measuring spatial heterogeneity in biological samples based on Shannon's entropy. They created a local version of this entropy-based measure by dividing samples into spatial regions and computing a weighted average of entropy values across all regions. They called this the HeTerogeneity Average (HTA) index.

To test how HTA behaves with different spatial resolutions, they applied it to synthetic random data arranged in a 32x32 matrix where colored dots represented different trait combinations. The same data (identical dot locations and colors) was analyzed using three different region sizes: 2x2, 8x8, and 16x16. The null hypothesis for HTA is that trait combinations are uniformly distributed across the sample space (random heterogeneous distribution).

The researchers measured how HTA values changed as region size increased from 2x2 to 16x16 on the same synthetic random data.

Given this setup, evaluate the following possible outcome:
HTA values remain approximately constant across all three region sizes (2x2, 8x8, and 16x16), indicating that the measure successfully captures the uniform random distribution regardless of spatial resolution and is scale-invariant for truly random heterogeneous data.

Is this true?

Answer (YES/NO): NO